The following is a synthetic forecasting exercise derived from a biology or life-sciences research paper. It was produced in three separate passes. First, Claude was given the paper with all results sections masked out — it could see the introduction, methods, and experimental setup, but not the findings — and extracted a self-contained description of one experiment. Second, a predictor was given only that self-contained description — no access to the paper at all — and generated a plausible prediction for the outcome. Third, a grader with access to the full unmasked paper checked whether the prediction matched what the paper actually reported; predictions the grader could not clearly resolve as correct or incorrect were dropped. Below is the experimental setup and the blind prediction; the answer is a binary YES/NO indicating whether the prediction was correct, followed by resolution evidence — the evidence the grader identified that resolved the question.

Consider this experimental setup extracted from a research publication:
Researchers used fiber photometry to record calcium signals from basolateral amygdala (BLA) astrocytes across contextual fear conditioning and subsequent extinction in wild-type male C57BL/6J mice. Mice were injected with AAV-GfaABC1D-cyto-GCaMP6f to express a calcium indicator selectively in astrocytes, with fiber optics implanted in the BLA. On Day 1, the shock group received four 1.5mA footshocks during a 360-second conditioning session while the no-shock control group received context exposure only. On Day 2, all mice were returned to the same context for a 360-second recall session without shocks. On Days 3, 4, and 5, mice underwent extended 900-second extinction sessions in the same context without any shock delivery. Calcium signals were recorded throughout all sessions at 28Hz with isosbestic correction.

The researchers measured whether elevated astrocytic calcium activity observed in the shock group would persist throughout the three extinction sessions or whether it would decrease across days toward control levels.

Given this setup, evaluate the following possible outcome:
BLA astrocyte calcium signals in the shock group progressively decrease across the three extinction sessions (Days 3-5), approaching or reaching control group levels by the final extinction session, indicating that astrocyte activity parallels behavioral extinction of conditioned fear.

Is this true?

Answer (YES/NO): NO